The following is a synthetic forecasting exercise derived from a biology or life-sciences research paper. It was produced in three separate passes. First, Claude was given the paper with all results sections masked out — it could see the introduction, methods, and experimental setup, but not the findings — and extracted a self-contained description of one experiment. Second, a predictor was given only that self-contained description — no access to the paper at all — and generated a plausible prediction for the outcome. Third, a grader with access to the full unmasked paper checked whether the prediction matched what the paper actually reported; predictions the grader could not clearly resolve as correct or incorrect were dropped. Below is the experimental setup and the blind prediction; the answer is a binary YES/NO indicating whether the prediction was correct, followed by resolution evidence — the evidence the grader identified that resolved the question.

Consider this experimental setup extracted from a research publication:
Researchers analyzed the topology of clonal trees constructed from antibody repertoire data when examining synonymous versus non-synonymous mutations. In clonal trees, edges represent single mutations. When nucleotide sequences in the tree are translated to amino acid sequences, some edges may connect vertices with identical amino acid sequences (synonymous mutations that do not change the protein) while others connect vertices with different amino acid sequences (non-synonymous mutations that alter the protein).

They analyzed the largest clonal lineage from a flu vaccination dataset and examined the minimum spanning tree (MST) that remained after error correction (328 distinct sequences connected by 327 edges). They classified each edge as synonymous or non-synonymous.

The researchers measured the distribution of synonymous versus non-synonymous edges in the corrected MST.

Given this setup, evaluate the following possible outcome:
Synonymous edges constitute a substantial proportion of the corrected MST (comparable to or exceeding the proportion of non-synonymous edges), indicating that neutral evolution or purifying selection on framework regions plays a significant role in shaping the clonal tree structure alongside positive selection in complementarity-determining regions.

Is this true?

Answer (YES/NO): NO